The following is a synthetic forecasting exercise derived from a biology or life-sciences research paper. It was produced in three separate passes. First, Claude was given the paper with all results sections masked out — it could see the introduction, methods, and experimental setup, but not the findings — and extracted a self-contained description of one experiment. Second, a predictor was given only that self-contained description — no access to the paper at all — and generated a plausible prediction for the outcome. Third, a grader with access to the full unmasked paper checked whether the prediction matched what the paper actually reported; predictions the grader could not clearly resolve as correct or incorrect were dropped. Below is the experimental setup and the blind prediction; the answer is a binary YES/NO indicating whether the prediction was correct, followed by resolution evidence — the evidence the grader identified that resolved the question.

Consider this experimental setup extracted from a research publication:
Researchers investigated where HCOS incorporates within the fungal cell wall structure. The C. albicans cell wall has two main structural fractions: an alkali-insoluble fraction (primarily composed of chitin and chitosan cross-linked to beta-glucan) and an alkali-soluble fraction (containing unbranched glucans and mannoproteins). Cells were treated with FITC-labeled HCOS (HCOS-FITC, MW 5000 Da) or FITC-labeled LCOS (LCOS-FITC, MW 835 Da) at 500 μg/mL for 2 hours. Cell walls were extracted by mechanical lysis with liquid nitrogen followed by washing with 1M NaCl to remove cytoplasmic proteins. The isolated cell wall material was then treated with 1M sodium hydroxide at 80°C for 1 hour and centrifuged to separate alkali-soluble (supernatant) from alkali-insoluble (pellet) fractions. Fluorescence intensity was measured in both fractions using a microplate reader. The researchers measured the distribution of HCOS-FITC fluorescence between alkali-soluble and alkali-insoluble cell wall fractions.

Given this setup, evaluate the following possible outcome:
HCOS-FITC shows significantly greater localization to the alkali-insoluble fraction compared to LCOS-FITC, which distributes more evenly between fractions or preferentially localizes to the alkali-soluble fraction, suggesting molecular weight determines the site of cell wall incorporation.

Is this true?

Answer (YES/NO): NO